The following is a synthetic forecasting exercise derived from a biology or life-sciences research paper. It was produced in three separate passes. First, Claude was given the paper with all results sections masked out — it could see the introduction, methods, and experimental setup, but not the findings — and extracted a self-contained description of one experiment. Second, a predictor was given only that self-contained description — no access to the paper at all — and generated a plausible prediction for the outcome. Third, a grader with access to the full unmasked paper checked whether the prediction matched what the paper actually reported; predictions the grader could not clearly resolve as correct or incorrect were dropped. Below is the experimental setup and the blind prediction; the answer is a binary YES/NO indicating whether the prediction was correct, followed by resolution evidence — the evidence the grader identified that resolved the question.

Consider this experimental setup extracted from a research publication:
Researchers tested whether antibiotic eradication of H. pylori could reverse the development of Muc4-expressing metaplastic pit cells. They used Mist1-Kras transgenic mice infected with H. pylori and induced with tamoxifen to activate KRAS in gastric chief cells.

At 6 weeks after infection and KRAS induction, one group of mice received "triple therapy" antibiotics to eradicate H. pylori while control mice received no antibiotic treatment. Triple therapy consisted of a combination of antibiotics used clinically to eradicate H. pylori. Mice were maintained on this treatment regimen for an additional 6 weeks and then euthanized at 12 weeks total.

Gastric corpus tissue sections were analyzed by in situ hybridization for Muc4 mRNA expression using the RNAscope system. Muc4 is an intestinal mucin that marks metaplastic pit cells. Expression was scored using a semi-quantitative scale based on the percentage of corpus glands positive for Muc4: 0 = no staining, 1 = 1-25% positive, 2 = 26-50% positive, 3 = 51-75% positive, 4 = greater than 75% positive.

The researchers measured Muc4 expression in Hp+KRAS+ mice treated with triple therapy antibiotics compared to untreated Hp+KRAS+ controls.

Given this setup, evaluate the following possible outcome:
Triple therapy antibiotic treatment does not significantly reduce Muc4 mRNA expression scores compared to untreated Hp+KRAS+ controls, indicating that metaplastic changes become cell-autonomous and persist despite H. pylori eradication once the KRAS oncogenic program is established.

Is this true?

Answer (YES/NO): NO